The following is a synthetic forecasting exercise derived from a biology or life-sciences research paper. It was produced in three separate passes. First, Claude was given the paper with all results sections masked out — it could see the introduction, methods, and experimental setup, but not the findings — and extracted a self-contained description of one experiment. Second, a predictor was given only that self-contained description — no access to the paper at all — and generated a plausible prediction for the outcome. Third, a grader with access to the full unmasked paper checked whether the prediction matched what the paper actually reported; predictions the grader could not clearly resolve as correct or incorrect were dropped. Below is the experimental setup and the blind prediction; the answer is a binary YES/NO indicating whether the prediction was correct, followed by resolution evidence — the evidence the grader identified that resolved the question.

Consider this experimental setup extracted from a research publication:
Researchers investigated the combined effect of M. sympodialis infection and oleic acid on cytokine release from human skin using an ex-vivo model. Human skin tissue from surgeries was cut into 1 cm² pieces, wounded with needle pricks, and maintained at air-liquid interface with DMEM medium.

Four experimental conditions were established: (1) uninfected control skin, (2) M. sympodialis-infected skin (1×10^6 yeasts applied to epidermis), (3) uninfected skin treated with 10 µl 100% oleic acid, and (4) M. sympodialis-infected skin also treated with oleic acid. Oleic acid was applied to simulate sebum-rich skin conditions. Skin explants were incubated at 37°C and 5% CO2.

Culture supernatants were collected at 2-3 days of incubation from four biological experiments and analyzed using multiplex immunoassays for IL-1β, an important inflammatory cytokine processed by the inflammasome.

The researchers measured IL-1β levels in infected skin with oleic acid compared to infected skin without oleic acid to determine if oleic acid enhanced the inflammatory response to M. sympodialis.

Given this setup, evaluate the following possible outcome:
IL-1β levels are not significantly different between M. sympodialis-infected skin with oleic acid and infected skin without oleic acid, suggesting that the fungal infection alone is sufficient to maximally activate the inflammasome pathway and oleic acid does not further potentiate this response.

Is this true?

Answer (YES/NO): YES